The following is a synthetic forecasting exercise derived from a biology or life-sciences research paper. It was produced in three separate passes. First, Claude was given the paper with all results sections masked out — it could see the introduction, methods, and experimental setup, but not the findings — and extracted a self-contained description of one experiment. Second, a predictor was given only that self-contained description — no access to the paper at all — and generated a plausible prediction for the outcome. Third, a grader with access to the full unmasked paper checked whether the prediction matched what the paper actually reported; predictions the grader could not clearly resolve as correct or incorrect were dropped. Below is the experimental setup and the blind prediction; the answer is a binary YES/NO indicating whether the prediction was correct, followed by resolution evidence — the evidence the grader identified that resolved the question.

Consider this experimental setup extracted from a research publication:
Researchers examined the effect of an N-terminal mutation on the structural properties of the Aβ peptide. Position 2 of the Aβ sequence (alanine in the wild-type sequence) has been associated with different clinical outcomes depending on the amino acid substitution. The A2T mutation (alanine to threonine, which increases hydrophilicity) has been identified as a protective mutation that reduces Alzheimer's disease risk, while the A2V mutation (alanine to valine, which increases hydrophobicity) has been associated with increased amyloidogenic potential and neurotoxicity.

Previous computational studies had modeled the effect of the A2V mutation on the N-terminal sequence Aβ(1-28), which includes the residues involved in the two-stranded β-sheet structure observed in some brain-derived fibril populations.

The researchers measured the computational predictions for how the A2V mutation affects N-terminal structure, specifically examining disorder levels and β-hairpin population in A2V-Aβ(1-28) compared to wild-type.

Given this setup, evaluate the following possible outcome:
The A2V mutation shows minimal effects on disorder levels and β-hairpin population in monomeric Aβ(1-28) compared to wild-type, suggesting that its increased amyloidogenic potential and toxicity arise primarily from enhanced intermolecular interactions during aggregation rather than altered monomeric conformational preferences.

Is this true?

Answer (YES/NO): NO